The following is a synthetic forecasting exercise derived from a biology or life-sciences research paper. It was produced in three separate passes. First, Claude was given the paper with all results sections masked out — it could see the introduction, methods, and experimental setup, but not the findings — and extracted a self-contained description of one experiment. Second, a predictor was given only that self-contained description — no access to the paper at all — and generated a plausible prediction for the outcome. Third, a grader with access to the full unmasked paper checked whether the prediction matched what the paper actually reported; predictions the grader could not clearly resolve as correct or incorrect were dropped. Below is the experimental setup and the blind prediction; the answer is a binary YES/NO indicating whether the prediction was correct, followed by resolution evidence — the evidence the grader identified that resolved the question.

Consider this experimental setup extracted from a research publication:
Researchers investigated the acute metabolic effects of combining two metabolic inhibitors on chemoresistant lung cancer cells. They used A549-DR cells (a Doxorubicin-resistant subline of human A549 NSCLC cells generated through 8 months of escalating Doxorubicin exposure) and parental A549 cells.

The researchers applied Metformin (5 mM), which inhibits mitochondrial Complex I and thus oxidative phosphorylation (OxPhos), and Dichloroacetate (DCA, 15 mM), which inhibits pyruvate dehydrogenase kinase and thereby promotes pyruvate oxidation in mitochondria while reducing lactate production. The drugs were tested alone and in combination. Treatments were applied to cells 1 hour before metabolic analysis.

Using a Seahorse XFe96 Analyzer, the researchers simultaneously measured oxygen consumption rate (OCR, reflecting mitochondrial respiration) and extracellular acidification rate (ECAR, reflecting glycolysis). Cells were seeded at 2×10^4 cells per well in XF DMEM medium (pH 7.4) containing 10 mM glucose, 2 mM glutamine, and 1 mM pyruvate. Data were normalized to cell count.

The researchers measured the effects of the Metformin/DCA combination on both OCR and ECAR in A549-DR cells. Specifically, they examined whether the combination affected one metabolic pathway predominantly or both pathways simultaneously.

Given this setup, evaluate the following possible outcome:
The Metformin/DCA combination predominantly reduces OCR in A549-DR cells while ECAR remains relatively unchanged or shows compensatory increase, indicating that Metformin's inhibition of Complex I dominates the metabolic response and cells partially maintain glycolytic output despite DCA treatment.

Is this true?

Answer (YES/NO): NO